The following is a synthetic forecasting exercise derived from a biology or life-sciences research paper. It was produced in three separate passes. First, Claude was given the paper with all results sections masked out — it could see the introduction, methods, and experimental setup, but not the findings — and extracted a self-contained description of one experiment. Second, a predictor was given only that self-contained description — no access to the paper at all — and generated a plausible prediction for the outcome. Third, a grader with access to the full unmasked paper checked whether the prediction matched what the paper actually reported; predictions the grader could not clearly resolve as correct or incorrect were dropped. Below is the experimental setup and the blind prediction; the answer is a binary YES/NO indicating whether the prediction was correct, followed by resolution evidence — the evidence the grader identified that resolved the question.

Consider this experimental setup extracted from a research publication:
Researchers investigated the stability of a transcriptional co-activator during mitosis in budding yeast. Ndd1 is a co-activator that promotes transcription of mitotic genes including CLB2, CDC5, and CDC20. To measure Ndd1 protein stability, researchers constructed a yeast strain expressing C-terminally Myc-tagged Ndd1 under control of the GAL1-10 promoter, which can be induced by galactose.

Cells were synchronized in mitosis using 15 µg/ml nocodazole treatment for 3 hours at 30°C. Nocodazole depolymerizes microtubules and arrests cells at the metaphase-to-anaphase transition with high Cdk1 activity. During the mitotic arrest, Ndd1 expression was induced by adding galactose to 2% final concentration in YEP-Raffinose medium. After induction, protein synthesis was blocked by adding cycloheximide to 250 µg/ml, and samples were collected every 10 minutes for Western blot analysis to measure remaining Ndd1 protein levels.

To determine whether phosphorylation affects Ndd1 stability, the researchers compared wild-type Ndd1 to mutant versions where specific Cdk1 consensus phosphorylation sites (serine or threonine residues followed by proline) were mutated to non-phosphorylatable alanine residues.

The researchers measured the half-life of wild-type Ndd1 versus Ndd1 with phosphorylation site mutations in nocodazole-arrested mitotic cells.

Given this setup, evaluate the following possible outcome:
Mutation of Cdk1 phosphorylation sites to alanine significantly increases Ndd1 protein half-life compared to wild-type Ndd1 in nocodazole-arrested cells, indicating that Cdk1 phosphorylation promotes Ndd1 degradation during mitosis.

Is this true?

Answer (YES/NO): YES